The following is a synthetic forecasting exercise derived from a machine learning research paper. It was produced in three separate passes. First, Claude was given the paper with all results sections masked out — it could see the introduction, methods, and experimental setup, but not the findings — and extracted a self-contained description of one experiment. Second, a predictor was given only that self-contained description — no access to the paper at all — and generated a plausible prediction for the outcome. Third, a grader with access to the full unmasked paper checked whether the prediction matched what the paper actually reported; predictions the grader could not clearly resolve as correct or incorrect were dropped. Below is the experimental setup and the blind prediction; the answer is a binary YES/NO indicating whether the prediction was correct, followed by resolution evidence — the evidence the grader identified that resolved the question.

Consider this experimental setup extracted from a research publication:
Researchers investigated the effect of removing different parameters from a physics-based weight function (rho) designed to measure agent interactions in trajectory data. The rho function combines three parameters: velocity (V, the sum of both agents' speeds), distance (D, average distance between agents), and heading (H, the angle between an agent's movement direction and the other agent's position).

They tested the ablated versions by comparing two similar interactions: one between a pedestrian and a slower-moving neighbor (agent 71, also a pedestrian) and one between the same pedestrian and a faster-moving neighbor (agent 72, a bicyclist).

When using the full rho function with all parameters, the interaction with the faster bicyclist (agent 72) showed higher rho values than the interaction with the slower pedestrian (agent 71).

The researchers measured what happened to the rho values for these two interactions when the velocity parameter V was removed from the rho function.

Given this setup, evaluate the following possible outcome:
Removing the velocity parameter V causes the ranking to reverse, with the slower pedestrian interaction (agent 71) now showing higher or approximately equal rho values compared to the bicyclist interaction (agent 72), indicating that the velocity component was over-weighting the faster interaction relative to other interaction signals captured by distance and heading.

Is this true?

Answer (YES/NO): NO